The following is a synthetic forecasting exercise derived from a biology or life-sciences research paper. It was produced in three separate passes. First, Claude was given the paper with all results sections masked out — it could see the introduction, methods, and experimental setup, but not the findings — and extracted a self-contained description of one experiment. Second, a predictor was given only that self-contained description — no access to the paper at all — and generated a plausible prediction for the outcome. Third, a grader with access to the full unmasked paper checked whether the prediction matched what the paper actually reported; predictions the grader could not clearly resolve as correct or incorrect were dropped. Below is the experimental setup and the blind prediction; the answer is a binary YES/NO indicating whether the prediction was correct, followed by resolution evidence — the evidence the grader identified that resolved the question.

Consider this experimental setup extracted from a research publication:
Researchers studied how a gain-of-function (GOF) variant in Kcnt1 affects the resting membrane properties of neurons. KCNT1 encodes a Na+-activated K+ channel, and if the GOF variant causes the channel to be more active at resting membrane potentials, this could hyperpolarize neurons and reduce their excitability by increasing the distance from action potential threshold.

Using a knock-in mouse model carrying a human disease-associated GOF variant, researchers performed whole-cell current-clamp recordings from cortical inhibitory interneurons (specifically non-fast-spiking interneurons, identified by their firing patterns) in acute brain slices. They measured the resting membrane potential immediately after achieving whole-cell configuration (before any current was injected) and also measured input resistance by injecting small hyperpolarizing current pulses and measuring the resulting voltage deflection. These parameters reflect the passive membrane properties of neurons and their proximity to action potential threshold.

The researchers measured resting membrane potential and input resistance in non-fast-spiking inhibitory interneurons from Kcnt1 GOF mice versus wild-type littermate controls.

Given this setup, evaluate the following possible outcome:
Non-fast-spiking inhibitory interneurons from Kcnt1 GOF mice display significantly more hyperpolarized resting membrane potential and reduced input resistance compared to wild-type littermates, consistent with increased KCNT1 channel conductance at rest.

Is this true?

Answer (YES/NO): NO